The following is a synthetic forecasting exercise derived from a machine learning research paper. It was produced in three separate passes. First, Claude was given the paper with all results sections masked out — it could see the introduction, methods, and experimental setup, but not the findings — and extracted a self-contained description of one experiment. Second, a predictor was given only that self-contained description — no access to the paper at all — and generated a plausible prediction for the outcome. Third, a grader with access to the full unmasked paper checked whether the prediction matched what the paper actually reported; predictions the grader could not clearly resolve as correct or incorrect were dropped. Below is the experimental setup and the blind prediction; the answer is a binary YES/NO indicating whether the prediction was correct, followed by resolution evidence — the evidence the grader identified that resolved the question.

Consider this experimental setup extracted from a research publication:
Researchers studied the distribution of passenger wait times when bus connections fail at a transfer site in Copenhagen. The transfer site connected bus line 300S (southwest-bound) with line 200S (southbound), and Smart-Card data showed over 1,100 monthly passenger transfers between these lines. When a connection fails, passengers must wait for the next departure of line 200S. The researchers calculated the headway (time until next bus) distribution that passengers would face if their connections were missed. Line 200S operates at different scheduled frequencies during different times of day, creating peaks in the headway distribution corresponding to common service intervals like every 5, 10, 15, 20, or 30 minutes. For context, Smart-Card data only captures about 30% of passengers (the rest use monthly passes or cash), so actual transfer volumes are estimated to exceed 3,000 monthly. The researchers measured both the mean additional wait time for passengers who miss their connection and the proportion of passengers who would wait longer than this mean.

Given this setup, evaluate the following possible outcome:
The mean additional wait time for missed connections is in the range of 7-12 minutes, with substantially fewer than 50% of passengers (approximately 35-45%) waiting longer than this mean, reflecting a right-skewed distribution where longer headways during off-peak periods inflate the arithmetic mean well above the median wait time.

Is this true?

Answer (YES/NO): NO